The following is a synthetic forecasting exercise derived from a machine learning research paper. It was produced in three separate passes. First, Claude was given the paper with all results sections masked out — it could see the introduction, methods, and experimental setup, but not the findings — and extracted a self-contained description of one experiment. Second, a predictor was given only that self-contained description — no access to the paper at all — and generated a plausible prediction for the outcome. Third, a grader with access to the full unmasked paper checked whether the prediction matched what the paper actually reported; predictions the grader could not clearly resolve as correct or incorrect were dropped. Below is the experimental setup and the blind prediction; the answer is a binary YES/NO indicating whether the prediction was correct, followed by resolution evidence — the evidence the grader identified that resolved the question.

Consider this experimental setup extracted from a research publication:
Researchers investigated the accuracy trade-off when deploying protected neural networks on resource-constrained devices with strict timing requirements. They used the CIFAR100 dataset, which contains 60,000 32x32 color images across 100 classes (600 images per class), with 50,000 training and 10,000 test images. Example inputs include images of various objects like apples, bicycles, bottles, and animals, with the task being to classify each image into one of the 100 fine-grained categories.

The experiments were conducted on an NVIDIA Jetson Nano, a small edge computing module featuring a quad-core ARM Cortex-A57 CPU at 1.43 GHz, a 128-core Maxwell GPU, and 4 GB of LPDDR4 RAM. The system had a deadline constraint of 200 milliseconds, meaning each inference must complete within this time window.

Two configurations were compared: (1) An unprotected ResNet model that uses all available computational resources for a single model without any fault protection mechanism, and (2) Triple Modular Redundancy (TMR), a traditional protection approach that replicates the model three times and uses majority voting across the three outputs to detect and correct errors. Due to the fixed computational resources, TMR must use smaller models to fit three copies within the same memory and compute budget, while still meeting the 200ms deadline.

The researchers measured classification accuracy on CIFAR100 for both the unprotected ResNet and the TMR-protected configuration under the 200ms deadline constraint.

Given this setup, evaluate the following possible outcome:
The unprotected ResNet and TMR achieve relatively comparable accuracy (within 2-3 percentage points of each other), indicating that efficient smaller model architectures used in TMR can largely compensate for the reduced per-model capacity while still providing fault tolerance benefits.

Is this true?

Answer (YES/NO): NO